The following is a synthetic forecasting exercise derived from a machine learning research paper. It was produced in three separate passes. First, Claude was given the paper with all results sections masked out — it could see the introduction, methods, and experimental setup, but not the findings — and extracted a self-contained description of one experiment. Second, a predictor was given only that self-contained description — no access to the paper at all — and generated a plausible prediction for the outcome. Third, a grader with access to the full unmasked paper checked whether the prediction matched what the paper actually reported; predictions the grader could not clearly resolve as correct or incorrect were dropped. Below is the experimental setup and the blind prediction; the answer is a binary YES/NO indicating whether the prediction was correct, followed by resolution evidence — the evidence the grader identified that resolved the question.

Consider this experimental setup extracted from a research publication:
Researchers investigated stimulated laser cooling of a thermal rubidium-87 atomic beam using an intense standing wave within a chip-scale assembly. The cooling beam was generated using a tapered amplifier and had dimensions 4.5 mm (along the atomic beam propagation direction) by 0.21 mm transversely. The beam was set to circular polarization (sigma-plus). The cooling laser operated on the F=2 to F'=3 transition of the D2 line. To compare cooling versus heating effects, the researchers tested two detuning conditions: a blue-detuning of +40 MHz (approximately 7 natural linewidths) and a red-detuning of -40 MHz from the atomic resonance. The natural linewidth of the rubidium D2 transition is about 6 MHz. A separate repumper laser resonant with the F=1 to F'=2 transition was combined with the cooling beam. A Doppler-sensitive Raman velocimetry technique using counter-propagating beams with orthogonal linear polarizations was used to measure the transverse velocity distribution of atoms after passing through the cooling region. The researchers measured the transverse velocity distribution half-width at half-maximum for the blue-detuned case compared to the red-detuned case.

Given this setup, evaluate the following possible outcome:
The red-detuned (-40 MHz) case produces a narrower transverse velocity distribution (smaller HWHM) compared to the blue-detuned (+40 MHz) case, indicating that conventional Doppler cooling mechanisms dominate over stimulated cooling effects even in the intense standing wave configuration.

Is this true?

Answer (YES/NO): NO